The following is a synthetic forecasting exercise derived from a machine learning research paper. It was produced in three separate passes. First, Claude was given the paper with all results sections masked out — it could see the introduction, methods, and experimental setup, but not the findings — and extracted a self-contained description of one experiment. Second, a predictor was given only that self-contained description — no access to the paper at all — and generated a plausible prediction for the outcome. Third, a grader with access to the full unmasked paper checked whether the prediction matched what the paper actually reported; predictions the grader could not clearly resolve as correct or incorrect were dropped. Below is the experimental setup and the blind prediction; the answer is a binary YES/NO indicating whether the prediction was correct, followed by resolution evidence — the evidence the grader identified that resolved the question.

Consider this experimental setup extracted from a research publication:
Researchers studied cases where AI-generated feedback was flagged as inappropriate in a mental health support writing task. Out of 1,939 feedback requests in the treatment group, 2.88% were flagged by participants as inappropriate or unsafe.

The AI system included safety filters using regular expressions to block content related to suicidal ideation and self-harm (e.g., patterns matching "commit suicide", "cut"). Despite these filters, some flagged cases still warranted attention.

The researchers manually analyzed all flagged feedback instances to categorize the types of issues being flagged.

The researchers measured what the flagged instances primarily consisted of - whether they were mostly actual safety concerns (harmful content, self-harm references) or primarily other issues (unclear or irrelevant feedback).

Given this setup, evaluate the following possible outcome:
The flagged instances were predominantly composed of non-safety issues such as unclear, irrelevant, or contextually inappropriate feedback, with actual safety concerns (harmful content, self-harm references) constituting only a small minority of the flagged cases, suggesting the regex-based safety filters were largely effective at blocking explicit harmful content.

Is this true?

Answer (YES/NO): YES